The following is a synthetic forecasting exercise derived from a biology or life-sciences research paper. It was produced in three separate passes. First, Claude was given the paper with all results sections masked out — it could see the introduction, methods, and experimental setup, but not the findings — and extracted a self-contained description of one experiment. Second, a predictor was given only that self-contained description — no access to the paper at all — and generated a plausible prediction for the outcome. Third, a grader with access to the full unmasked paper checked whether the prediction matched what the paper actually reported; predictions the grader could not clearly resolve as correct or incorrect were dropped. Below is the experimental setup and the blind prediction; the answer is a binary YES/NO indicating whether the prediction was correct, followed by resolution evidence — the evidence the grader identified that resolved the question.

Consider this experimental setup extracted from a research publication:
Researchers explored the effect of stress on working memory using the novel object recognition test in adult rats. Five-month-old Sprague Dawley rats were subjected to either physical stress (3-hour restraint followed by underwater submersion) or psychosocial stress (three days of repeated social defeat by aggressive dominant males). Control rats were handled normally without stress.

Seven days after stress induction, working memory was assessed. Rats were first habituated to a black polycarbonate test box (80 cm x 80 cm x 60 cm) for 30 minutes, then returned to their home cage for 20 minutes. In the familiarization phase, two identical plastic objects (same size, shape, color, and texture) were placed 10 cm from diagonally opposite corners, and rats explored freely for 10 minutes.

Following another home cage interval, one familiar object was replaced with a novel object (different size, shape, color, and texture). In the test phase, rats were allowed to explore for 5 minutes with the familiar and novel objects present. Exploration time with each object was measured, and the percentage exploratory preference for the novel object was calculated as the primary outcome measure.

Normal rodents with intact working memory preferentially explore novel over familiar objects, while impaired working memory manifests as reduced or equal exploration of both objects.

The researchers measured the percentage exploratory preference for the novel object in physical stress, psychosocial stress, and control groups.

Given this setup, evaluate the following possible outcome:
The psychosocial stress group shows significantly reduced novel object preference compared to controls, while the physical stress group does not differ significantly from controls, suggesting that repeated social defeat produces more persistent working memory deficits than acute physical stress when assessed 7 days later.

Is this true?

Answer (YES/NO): NO